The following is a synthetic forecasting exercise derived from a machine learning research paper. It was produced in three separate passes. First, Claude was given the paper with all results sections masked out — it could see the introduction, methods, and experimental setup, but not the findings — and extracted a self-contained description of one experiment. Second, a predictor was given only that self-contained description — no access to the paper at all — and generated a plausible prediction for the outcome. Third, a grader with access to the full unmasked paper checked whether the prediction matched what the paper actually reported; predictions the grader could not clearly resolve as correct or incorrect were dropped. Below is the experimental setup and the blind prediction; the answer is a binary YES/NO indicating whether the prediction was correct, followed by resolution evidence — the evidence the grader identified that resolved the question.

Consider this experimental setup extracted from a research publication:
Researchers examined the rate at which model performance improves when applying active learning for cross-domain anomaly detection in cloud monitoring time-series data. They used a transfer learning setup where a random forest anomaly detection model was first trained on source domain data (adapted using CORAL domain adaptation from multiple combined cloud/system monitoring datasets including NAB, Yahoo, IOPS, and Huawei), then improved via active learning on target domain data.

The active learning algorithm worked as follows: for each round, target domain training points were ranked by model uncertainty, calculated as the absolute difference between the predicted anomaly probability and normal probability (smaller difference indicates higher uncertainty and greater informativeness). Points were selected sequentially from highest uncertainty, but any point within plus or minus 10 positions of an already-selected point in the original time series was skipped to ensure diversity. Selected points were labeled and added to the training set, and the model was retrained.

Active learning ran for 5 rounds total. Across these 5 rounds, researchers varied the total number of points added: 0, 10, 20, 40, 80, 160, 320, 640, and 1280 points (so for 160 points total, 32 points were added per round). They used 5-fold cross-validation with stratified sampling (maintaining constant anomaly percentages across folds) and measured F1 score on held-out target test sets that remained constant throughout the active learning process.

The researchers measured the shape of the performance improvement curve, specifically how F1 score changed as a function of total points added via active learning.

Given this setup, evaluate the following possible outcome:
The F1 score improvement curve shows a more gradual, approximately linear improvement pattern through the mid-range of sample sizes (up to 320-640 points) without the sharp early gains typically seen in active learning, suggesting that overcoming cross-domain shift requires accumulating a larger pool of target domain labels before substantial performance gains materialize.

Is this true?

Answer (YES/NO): YES